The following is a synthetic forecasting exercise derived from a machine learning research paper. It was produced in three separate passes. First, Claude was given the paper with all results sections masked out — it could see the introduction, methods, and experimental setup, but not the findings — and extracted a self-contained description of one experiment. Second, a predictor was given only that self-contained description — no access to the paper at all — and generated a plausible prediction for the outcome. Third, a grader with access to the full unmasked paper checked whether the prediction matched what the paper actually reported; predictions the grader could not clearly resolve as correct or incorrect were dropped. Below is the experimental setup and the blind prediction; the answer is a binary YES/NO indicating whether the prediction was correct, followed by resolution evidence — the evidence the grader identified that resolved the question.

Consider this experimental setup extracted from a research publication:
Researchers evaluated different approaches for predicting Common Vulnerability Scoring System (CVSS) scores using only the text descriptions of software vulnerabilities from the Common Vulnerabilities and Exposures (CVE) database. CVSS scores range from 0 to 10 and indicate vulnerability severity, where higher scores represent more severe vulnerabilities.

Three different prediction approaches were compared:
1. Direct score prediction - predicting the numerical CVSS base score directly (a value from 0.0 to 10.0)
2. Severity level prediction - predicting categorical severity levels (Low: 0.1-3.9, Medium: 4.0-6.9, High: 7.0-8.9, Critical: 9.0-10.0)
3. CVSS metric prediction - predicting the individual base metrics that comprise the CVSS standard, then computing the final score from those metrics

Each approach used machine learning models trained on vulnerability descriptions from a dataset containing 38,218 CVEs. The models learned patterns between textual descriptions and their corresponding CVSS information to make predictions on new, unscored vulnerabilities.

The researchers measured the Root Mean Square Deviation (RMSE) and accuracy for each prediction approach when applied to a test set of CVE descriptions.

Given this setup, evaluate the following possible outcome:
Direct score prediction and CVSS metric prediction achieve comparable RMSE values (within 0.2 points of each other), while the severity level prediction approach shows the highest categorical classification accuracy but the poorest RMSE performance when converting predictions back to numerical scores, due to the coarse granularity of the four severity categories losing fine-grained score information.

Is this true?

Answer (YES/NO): NO